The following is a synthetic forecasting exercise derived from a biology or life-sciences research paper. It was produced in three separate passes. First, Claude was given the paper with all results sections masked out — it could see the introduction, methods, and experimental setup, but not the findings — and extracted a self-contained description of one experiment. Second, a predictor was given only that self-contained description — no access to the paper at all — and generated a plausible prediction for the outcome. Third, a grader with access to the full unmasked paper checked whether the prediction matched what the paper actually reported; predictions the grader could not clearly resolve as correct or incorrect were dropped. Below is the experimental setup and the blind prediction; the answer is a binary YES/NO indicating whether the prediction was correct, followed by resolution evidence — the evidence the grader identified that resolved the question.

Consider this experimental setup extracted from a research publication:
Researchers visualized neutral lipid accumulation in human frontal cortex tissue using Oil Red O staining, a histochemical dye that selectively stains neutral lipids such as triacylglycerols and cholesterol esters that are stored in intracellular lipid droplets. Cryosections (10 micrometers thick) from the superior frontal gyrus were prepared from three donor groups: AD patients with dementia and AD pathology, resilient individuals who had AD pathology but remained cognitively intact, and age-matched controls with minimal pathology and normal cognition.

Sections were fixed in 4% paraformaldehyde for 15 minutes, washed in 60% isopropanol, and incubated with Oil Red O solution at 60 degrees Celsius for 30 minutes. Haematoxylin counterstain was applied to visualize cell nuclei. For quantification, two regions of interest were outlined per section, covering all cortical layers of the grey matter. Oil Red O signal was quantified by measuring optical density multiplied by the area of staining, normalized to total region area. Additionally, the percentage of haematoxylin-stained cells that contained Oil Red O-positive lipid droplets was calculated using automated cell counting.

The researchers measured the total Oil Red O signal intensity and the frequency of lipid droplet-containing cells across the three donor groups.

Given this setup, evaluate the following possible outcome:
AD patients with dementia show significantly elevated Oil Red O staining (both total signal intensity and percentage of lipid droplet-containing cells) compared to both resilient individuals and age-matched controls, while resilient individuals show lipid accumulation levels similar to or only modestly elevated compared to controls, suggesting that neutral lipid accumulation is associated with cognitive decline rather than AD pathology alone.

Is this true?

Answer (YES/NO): NO